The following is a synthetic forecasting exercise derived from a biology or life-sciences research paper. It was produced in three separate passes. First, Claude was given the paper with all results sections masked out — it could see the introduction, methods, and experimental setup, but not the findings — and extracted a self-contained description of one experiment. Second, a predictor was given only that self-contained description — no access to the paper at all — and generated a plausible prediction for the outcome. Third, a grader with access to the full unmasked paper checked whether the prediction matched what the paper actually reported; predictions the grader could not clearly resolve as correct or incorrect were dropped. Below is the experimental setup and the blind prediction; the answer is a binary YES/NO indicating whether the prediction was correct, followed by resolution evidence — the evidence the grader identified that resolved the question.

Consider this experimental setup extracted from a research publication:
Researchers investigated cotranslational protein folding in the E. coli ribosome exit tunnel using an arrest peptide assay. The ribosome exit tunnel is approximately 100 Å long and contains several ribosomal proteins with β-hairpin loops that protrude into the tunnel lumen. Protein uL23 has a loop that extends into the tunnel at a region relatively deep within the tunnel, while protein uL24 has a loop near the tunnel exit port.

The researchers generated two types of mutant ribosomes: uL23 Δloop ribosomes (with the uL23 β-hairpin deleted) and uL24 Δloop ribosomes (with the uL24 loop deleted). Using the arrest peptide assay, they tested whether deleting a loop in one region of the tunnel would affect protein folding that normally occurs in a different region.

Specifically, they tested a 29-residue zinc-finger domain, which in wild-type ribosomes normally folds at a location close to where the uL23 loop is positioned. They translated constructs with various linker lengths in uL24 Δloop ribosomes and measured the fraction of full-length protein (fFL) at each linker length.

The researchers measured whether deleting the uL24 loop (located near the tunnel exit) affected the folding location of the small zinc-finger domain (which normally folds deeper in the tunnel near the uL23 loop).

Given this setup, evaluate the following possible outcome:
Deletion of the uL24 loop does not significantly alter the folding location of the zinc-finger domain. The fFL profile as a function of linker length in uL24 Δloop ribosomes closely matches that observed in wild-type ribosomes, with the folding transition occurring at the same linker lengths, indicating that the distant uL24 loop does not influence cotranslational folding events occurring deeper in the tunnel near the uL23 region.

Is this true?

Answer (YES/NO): YES